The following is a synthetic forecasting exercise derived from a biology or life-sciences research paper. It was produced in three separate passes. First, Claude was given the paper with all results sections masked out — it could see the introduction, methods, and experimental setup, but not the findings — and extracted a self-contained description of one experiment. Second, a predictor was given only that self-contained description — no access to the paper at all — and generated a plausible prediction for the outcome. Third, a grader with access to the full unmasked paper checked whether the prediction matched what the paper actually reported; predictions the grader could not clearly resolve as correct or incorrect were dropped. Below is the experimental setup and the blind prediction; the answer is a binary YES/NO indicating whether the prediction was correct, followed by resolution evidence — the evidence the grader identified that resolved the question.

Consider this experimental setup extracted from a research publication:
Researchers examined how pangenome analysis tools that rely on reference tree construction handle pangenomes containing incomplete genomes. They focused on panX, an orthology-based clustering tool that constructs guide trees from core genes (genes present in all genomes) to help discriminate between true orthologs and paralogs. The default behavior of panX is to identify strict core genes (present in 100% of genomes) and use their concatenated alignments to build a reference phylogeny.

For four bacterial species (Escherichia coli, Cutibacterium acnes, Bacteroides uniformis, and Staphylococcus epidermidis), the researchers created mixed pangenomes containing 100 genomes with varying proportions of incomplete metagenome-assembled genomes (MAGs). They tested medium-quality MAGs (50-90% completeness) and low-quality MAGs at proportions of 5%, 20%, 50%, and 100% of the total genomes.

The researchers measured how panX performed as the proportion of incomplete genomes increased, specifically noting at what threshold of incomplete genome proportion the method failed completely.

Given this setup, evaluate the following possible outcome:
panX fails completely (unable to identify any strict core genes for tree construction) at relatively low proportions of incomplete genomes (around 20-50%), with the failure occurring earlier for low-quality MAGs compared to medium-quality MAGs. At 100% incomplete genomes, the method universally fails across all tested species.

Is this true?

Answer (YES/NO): NO